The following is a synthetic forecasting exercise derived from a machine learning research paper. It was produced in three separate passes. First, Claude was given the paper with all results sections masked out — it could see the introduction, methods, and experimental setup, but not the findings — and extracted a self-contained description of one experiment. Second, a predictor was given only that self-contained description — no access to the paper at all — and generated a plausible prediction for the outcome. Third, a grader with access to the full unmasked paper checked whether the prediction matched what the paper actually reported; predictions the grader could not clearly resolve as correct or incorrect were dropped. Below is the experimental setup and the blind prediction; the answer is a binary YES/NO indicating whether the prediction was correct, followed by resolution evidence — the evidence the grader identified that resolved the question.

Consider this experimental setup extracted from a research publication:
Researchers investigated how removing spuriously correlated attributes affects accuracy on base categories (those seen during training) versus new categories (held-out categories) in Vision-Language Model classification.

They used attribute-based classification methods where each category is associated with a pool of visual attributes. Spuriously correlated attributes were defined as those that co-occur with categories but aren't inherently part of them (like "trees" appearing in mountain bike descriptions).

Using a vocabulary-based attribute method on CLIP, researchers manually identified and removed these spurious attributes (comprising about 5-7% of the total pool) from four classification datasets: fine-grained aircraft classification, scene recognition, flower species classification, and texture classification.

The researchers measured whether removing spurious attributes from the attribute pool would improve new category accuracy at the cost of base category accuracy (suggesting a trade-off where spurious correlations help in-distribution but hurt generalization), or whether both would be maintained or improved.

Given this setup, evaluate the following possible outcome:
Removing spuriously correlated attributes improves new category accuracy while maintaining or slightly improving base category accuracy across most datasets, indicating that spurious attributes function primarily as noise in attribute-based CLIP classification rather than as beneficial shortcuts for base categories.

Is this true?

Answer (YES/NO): YES